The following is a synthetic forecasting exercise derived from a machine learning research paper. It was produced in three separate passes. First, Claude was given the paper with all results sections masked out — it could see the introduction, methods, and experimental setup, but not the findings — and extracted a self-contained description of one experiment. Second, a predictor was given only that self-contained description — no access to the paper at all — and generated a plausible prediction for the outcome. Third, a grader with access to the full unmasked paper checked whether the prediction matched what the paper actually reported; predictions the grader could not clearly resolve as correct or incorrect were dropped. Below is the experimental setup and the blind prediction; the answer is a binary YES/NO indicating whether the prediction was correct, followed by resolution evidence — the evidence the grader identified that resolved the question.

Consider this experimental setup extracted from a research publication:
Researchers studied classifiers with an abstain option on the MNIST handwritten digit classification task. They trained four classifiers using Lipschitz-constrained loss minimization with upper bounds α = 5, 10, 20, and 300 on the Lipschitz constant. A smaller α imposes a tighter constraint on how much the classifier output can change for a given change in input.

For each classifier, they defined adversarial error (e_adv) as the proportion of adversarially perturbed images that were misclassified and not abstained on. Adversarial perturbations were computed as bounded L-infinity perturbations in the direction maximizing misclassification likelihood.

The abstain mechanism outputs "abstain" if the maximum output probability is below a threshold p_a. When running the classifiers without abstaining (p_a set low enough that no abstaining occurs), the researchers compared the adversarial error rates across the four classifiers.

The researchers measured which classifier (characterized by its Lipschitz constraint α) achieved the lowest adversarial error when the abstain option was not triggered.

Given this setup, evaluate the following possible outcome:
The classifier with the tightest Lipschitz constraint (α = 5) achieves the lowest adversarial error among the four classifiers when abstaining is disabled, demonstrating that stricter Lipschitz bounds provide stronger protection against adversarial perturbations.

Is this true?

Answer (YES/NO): YES